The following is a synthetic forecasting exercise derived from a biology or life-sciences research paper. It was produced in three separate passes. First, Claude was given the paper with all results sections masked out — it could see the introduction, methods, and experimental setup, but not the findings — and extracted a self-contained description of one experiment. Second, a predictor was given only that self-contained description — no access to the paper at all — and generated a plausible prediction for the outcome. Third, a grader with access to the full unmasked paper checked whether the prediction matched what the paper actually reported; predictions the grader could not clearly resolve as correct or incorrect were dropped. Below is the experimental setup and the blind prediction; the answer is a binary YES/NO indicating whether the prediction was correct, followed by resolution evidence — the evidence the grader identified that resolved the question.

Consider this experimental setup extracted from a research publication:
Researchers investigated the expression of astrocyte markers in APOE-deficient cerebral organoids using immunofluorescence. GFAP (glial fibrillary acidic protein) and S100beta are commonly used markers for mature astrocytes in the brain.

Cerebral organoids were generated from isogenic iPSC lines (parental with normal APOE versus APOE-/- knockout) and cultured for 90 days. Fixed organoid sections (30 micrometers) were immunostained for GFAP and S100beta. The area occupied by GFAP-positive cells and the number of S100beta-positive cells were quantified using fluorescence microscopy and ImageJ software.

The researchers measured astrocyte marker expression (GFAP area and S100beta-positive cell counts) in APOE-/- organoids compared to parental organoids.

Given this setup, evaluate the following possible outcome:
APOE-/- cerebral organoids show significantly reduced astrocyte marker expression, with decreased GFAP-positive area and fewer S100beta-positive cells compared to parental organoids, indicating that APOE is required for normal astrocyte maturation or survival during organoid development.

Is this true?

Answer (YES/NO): NO